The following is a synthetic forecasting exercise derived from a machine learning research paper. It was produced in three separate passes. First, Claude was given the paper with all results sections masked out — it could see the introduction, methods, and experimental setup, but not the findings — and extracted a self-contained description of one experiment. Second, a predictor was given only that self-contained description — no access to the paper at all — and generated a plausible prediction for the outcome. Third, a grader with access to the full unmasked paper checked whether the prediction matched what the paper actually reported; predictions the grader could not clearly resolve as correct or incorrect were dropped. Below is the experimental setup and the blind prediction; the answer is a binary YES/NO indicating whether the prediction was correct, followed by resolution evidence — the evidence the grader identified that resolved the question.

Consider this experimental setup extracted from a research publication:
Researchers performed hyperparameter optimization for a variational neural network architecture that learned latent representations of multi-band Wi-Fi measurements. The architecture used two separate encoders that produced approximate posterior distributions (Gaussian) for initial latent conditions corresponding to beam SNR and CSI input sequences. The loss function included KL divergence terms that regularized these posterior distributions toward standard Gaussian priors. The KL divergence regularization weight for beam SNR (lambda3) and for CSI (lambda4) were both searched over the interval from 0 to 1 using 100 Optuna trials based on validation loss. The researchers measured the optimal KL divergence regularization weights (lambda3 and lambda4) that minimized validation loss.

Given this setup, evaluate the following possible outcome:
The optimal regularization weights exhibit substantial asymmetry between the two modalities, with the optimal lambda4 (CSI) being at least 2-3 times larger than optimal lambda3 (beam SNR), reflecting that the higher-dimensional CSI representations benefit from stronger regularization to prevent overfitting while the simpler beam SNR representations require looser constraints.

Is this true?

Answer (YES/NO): YES